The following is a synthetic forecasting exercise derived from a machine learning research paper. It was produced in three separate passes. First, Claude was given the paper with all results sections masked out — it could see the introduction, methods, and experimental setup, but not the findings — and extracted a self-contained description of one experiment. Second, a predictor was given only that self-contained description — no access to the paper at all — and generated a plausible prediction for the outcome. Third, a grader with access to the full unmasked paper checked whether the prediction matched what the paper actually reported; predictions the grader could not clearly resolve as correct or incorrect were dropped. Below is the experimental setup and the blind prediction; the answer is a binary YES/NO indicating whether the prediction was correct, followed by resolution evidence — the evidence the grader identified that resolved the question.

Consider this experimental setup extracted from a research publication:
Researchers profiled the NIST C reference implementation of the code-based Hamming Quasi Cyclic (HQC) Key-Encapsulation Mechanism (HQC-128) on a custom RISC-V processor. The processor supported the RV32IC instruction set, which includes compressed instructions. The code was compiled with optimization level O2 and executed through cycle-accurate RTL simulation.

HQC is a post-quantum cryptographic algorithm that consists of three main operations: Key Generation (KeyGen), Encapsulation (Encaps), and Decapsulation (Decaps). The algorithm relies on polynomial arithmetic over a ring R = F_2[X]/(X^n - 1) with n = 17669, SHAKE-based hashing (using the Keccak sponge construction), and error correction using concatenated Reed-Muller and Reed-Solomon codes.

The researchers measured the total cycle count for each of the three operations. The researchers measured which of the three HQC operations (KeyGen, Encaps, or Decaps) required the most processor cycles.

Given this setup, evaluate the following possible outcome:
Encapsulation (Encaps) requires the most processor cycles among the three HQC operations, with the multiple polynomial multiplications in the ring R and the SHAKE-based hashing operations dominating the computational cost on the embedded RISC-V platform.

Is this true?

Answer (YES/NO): NO